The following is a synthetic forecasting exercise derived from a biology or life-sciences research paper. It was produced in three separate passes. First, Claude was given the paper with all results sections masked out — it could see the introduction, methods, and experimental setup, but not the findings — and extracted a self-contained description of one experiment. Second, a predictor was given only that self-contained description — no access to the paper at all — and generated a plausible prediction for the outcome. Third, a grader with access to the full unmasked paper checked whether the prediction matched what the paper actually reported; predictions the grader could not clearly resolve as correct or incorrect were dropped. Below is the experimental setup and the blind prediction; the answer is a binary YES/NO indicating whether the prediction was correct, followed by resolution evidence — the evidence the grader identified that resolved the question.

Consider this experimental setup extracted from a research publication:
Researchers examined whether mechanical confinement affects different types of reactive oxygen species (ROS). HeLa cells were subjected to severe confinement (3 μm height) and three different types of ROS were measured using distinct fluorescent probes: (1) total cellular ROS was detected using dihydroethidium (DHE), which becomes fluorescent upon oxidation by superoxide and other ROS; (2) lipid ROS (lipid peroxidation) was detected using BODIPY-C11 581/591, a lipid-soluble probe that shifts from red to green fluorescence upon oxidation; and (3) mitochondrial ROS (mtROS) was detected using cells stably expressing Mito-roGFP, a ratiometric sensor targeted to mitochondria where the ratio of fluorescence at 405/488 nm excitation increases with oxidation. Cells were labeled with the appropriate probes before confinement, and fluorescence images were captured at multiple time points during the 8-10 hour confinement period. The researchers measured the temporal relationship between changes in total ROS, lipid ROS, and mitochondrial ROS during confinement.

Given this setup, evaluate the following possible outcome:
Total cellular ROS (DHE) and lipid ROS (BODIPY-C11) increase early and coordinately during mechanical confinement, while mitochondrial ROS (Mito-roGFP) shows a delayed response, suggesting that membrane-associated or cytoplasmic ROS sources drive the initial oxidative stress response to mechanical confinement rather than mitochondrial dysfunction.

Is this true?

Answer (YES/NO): NO